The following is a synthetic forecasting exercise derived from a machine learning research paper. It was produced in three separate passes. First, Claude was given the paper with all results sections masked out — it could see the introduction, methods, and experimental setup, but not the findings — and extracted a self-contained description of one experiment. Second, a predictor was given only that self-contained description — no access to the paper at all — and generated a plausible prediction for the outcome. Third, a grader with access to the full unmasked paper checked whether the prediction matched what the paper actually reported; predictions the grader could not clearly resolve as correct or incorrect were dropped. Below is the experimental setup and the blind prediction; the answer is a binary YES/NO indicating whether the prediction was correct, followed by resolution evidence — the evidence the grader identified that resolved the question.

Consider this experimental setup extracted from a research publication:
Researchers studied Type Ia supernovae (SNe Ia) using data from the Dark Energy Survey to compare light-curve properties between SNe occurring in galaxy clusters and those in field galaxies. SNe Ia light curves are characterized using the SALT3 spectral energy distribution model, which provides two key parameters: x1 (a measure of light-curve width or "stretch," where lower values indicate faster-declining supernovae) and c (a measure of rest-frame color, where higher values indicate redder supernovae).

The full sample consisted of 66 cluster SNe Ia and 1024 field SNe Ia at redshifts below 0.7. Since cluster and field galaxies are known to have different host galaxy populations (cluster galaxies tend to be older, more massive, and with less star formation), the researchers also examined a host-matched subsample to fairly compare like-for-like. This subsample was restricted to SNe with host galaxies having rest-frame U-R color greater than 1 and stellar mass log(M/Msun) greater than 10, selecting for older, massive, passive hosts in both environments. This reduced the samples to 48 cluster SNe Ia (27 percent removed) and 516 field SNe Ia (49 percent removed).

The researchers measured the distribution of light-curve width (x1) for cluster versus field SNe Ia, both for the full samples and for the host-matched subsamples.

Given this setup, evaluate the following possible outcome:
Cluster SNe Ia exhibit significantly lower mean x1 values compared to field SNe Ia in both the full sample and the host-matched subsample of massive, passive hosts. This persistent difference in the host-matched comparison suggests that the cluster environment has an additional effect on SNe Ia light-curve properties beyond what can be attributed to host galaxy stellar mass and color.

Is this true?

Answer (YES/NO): NO